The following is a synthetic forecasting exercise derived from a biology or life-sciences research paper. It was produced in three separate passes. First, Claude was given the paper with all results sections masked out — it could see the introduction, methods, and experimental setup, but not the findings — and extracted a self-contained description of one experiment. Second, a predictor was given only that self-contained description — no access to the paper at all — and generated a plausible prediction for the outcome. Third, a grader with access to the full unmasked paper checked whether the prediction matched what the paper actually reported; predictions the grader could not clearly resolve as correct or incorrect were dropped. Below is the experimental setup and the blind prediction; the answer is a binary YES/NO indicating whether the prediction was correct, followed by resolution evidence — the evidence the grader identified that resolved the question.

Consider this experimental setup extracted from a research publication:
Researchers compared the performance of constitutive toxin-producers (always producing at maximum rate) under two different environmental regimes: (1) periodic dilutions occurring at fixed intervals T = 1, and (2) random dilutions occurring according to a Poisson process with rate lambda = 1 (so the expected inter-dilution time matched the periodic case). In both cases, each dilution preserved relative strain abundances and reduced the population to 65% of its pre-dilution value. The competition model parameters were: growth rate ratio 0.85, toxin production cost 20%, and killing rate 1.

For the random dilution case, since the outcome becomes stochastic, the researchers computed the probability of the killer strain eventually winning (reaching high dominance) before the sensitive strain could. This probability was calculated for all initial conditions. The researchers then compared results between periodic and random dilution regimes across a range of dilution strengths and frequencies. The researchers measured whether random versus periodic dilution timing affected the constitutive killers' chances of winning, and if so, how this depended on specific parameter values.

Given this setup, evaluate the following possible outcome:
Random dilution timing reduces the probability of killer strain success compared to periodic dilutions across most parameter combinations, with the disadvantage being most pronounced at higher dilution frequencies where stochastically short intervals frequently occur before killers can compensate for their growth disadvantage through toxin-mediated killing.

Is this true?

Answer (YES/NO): NO